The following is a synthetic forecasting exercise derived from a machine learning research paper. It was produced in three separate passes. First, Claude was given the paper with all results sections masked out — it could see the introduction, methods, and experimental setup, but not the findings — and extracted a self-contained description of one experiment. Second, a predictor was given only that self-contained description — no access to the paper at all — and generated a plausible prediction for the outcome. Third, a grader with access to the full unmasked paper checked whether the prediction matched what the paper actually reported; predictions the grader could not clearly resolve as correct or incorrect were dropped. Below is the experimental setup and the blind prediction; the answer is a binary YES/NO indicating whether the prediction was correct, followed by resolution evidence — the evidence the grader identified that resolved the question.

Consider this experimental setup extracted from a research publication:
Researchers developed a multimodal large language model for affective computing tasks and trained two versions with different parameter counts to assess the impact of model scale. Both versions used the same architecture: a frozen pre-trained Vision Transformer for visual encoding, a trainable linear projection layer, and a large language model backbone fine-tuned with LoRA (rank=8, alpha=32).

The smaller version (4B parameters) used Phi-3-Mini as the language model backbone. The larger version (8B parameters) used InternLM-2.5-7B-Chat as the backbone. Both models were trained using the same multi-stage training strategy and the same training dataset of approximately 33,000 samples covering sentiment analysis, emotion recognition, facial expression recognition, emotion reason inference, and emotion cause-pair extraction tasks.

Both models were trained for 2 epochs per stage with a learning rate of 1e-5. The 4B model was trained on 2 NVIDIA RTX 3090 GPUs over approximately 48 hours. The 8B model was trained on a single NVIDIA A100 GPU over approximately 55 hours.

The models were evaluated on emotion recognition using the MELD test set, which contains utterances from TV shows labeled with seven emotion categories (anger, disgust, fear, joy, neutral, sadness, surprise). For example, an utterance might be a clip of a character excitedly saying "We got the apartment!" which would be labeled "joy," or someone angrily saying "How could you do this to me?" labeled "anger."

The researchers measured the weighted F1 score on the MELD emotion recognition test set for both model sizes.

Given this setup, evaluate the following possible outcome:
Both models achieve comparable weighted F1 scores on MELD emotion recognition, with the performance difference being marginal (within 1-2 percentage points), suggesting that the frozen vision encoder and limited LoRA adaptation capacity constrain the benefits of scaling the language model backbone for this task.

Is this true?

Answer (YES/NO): YES